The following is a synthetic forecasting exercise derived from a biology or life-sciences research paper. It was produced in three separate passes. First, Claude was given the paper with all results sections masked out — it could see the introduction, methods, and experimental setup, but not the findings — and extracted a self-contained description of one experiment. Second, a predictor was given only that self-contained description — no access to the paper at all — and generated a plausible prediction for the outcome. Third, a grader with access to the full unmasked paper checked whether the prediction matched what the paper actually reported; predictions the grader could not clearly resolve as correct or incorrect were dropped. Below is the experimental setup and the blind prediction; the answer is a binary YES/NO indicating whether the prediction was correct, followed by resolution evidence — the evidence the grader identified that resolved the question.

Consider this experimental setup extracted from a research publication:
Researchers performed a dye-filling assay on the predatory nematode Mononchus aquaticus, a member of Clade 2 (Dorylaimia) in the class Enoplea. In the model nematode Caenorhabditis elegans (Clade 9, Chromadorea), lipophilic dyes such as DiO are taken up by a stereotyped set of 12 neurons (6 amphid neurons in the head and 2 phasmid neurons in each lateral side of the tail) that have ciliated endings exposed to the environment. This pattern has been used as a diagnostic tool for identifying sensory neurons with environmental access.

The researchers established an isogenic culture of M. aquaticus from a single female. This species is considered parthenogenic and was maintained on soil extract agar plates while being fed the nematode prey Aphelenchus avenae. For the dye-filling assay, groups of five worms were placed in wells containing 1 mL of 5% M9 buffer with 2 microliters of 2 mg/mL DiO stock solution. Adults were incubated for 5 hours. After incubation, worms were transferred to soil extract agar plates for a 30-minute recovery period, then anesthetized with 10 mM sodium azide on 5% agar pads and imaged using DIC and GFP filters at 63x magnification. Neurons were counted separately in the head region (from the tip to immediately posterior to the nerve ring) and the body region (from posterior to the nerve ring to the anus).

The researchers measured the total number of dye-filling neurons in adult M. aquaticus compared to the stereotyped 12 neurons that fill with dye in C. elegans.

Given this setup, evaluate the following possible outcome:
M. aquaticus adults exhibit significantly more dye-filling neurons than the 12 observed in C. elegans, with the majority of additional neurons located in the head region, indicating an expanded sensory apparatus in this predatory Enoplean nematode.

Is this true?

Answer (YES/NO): NO